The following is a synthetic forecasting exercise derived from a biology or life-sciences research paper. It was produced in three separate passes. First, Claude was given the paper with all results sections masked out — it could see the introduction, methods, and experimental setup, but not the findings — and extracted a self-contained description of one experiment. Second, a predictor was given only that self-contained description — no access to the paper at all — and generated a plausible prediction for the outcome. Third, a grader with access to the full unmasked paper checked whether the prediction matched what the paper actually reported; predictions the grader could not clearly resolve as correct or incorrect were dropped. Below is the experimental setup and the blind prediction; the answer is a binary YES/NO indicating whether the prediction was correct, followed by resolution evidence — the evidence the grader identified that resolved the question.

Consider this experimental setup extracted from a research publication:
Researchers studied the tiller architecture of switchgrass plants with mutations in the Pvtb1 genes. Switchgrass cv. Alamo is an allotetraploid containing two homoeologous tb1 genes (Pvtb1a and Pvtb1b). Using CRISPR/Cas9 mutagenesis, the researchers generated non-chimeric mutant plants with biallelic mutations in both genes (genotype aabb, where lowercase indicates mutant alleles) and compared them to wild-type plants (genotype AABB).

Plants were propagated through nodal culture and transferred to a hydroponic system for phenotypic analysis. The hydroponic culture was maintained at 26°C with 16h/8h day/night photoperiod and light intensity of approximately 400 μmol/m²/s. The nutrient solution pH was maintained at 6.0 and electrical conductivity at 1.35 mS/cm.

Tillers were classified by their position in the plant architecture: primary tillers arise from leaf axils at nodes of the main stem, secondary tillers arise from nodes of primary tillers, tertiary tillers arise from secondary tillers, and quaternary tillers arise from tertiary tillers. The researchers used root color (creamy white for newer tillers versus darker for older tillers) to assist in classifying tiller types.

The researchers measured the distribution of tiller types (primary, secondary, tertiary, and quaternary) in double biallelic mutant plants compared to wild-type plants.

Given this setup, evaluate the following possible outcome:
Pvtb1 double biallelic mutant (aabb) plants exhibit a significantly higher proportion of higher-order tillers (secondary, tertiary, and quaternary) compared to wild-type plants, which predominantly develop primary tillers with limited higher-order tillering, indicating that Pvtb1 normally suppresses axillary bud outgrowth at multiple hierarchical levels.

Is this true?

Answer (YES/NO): YES